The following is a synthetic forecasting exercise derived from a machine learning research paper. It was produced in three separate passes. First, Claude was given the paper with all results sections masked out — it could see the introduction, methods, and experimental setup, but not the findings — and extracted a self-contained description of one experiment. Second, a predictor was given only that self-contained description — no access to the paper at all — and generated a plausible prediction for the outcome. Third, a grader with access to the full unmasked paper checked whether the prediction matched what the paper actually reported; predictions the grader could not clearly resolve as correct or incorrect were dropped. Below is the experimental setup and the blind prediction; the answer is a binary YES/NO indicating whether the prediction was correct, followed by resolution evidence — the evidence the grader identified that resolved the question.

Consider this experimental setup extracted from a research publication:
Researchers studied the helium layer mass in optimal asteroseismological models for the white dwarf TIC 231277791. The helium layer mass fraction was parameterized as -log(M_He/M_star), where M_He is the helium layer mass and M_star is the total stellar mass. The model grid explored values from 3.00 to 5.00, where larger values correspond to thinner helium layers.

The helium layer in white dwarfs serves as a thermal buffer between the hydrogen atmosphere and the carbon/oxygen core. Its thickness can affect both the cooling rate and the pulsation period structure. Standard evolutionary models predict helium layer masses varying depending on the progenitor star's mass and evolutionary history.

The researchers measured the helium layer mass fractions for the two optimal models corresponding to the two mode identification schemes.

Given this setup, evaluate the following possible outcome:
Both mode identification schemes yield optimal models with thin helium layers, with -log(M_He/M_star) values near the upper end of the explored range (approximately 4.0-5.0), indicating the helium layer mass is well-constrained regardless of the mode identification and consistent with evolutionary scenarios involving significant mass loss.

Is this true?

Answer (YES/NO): NO